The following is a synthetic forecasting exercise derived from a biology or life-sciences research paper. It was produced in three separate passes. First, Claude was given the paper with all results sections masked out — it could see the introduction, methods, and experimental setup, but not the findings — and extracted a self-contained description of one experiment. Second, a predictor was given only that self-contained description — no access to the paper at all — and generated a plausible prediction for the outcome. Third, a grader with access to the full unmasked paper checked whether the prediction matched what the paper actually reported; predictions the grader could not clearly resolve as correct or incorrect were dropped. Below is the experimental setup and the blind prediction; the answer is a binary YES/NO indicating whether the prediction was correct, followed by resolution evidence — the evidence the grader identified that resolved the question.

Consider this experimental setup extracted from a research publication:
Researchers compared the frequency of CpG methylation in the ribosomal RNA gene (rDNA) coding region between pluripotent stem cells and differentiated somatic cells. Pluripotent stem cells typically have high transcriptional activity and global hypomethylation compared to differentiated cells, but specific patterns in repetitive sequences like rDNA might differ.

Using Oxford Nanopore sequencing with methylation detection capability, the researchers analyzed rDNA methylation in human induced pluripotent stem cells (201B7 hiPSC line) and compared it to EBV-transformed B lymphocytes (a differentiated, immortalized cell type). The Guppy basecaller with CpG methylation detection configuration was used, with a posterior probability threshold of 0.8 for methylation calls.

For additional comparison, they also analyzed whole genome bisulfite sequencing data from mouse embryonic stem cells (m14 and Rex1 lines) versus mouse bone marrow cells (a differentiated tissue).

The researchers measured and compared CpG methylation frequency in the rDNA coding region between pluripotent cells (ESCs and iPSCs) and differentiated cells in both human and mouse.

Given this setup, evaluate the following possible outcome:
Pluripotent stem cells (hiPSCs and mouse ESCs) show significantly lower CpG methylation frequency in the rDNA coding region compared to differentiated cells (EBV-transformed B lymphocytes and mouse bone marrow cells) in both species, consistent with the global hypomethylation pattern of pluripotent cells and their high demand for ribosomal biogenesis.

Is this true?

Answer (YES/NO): NO